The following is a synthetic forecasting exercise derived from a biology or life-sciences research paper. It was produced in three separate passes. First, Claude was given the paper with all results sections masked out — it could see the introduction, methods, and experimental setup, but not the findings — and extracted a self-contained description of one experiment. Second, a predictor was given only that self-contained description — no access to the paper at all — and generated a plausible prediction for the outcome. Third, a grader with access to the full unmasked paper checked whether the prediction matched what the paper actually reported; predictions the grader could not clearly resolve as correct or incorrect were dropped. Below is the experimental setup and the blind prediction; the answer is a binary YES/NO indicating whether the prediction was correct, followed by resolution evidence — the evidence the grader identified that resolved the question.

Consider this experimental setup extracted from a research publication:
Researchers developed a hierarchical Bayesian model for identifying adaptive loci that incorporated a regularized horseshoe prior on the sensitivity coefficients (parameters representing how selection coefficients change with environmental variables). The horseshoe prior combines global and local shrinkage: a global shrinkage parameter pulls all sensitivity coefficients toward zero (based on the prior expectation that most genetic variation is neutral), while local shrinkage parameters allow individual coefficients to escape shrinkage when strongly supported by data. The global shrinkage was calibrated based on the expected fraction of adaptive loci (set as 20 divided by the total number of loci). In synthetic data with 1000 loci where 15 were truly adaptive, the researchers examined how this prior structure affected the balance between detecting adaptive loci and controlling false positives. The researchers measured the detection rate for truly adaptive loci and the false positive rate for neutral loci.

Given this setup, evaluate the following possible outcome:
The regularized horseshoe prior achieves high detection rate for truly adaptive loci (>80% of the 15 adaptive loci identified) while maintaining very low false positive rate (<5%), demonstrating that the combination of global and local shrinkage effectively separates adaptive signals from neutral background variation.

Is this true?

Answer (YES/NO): NO